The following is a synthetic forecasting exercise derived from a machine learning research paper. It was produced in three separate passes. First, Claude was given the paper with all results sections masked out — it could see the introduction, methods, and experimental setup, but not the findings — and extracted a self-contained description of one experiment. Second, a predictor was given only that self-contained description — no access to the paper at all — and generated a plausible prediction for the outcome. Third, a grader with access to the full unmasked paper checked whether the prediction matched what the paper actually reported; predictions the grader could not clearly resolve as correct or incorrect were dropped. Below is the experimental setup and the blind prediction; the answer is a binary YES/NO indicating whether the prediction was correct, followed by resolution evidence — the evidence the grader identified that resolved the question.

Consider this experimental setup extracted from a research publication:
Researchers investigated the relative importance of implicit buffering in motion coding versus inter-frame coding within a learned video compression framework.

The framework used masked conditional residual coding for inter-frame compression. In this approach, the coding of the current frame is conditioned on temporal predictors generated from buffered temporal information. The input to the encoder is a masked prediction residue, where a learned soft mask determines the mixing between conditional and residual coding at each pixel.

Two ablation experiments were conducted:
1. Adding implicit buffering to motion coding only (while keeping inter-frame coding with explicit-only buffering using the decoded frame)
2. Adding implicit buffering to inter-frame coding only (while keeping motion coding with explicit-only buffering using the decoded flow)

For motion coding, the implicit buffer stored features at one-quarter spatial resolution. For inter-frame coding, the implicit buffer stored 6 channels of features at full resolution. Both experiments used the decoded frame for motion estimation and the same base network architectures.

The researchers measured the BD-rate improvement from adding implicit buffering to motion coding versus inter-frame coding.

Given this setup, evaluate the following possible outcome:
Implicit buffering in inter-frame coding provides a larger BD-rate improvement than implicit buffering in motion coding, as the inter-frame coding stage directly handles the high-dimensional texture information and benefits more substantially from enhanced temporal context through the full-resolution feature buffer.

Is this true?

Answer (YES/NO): NO